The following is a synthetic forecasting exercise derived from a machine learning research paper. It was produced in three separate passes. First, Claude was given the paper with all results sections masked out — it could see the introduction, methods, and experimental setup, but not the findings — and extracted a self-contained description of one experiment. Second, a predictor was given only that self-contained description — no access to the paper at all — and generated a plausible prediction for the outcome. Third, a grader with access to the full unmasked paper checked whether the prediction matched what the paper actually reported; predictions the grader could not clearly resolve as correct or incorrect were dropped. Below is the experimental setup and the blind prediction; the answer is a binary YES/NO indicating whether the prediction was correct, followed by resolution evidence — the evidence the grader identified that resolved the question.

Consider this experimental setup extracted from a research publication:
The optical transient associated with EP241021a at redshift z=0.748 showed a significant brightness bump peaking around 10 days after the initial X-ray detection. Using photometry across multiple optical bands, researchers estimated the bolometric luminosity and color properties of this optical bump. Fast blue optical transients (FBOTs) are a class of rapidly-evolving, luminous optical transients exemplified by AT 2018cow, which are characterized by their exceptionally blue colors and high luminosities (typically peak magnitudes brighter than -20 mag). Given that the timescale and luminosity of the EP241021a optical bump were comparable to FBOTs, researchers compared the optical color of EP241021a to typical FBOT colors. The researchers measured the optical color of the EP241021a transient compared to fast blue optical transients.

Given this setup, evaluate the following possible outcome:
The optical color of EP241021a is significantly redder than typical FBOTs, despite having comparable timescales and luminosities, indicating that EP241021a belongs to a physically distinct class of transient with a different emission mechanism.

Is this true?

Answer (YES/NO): YES